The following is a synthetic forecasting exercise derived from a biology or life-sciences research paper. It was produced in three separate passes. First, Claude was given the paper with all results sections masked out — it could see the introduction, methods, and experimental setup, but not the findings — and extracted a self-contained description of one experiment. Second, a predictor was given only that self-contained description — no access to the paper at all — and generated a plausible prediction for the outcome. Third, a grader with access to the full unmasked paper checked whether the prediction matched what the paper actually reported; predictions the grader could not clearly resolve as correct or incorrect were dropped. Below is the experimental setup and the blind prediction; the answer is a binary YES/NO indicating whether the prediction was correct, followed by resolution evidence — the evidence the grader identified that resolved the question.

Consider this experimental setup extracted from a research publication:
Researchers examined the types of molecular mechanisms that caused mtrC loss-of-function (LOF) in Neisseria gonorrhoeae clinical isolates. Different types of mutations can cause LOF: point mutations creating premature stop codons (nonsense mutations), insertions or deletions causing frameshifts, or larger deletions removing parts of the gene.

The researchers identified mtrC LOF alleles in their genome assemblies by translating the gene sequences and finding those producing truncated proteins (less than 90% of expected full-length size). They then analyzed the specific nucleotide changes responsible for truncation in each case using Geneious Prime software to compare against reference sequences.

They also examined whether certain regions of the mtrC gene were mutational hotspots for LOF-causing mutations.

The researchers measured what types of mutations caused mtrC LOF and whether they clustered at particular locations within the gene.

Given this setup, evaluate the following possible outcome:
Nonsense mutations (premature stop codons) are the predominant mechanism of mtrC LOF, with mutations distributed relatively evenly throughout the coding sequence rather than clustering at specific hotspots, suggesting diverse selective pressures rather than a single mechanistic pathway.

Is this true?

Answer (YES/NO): NO